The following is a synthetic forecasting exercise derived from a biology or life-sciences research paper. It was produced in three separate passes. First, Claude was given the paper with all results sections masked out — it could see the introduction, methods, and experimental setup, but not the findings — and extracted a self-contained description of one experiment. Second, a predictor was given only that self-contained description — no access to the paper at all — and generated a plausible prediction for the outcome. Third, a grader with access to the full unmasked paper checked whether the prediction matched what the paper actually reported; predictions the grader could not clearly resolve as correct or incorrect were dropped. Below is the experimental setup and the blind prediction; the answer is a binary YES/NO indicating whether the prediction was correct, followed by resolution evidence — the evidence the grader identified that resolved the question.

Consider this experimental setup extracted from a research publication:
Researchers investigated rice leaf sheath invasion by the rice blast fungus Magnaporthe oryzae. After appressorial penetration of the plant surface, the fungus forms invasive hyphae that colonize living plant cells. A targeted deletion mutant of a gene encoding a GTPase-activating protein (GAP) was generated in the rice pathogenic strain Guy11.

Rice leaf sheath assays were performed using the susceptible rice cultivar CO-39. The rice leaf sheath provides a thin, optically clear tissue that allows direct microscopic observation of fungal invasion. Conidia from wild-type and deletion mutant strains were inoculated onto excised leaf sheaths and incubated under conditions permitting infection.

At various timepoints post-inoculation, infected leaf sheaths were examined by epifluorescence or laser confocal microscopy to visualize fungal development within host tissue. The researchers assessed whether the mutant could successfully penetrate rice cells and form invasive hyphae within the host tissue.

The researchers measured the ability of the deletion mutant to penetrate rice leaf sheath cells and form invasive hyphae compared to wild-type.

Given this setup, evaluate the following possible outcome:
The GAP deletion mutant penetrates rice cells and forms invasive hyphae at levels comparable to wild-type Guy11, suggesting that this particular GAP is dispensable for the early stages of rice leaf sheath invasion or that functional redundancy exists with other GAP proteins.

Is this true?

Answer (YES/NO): NO